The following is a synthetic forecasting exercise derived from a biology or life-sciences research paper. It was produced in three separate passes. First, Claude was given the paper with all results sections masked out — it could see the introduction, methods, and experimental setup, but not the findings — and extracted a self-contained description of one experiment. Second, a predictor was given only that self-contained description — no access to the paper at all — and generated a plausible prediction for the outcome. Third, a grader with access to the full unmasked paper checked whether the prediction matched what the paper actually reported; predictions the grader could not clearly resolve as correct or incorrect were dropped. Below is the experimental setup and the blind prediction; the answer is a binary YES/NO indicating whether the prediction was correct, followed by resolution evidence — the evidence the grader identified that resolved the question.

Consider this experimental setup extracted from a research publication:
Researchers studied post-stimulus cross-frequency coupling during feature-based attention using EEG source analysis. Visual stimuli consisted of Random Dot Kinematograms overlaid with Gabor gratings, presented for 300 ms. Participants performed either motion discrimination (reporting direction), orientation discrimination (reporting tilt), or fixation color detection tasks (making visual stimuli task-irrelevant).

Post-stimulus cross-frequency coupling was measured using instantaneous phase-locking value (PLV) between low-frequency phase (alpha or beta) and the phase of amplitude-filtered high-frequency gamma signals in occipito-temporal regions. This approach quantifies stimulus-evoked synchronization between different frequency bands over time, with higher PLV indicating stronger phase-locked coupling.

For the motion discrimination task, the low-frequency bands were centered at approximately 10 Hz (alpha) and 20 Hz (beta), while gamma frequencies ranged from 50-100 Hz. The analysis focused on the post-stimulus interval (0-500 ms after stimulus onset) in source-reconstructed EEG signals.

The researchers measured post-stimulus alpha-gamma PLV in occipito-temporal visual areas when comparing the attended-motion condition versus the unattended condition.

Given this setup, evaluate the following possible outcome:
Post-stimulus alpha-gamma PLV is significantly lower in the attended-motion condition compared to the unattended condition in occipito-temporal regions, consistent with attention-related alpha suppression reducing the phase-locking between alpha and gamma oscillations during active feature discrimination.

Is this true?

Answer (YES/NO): NO